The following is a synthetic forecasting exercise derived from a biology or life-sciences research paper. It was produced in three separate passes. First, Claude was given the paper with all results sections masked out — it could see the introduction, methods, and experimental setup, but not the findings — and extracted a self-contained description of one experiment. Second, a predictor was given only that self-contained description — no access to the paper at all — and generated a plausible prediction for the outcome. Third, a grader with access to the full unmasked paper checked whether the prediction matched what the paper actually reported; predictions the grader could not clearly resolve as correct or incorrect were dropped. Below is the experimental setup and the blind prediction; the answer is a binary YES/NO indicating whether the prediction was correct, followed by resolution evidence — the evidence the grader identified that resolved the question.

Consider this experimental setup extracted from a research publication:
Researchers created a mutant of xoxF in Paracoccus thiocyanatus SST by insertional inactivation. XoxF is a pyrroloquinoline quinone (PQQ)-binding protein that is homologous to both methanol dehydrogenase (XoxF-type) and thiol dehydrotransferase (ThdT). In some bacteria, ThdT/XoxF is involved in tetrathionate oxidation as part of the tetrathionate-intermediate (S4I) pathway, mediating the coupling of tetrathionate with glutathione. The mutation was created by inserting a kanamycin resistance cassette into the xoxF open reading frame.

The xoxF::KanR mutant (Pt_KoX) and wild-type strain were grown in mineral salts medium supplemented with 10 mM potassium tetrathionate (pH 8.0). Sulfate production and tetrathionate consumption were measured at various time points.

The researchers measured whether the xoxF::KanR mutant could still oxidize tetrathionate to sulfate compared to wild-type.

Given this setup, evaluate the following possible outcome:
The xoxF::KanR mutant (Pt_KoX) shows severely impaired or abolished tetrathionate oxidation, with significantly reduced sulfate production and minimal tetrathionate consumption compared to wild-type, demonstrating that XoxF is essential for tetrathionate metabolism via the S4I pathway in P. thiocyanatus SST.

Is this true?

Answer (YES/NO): NO